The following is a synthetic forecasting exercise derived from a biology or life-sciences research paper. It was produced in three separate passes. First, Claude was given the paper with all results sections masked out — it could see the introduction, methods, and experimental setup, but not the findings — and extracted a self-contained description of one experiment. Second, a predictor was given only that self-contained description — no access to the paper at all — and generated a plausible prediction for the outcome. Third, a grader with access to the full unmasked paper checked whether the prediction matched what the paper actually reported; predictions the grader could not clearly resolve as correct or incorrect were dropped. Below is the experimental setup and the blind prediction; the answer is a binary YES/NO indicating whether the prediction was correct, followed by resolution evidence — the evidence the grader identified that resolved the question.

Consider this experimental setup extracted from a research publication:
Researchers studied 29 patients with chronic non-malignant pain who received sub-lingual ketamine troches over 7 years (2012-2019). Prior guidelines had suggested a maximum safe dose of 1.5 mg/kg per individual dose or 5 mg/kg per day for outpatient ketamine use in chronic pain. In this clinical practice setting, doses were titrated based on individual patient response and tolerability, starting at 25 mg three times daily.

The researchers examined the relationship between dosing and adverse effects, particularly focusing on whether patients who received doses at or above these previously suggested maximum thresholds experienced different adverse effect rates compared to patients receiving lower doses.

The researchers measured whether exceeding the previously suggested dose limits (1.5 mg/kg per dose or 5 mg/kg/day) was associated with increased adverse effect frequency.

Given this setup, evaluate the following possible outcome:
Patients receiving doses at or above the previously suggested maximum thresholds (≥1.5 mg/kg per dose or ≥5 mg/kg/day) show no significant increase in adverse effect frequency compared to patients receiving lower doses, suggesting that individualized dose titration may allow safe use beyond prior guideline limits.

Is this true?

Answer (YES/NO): YES